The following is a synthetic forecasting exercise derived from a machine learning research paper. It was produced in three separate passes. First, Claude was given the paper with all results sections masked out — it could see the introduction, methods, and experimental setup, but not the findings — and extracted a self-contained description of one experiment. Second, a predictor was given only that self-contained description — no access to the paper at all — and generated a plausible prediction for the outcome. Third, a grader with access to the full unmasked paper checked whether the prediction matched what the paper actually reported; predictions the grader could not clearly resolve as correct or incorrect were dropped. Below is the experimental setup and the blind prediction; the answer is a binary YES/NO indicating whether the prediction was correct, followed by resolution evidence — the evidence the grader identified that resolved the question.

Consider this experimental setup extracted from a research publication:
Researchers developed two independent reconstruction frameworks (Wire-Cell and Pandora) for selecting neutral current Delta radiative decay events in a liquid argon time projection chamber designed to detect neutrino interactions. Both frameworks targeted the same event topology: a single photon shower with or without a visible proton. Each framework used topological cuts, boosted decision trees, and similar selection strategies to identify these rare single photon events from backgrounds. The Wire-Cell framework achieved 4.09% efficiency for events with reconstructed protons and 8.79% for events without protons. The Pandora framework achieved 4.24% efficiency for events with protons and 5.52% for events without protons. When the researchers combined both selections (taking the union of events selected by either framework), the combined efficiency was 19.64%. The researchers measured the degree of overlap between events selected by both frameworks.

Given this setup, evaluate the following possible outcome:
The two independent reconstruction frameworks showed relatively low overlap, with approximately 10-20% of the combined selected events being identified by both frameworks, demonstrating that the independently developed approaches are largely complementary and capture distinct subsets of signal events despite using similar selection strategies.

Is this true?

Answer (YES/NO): YES